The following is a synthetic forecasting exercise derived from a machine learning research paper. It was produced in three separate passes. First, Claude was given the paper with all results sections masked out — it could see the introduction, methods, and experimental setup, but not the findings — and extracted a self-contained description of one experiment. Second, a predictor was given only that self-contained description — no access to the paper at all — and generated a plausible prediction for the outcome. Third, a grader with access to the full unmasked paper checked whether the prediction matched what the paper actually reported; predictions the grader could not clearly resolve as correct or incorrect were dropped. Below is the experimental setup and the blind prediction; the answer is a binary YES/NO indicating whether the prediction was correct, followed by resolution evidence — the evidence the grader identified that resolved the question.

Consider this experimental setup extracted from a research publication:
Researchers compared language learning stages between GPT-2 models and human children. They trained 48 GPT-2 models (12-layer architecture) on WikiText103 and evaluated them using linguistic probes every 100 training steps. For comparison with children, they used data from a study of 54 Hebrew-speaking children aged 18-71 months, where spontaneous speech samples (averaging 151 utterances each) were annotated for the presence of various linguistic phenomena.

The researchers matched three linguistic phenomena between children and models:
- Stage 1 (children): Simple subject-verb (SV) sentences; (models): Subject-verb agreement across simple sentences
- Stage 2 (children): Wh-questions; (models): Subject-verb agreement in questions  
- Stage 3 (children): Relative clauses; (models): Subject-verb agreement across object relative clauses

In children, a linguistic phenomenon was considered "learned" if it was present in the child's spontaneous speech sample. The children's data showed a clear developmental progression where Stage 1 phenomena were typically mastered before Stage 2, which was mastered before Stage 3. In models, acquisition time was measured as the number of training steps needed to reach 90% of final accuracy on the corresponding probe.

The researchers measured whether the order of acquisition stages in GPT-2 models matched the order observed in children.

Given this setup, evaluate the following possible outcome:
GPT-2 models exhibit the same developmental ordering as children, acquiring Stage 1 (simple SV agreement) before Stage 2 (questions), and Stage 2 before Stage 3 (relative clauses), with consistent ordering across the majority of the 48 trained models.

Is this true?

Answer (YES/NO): YES